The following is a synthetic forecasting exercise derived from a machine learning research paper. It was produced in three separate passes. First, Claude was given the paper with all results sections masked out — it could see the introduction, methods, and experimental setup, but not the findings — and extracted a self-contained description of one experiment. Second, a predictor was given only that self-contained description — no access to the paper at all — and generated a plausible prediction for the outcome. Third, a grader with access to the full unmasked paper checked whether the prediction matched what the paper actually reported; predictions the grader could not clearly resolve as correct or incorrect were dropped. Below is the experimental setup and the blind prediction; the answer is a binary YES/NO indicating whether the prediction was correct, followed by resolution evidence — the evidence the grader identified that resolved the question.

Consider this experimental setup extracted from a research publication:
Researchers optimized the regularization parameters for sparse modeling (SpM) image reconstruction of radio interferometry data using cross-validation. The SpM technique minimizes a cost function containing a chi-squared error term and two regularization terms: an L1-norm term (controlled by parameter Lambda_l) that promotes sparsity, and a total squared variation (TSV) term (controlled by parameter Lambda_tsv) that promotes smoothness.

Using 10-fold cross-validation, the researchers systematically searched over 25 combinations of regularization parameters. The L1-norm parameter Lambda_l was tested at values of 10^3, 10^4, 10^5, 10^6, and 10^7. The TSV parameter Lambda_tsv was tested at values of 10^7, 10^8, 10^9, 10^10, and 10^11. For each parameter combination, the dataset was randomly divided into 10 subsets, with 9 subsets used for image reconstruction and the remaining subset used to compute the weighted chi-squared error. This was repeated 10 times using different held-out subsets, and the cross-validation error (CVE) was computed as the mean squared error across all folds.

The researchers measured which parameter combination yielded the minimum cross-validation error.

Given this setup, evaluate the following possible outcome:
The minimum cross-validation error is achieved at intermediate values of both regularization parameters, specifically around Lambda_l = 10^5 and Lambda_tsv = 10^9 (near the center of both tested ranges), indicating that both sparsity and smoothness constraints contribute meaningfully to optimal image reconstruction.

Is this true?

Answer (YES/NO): YES